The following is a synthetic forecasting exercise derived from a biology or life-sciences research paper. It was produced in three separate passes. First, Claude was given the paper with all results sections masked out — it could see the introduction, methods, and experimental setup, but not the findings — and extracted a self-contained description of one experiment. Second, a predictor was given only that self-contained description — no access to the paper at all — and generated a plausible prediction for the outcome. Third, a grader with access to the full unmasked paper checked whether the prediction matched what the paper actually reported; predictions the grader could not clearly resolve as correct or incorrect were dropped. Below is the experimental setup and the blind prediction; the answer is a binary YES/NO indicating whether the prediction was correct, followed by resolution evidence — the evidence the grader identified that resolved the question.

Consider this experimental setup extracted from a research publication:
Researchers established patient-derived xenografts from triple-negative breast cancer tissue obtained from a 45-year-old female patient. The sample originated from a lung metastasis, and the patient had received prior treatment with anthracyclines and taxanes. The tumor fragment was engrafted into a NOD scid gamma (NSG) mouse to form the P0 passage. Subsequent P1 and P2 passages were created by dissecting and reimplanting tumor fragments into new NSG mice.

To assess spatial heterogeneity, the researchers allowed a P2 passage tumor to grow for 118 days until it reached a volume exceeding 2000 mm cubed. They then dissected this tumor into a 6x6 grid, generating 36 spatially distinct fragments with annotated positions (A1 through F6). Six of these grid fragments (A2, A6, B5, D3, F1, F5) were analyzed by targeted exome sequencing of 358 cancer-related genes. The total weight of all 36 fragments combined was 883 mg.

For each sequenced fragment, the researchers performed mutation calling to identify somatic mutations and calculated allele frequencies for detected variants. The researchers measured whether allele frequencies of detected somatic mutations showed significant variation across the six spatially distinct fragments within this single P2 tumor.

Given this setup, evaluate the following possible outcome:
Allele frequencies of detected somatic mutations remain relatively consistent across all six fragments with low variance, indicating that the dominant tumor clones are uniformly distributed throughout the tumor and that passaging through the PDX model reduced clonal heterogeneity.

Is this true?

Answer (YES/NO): NO